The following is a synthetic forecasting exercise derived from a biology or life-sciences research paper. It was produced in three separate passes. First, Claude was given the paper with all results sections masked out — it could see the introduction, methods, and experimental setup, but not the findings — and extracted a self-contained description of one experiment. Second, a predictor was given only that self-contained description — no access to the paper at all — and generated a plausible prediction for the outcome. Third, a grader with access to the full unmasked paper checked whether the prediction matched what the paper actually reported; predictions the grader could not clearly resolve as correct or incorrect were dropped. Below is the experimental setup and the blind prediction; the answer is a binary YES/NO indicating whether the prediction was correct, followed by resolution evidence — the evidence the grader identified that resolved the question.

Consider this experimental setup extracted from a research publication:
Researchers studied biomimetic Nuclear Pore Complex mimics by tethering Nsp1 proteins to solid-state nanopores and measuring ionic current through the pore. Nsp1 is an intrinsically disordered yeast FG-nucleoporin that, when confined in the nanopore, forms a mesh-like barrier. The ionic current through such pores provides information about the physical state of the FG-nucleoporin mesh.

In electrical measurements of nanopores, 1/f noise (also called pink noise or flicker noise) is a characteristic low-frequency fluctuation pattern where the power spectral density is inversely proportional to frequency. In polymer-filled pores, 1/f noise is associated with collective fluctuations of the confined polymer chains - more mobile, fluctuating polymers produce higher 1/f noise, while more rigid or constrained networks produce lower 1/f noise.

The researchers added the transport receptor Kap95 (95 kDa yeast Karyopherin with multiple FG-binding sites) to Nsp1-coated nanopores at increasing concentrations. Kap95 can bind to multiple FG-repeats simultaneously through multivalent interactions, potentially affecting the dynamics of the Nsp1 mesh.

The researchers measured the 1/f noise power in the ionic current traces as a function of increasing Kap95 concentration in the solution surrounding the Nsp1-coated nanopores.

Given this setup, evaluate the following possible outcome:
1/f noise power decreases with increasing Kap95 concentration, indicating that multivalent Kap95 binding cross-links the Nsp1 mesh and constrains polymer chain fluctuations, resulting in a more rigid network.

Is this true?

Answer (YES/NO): YES